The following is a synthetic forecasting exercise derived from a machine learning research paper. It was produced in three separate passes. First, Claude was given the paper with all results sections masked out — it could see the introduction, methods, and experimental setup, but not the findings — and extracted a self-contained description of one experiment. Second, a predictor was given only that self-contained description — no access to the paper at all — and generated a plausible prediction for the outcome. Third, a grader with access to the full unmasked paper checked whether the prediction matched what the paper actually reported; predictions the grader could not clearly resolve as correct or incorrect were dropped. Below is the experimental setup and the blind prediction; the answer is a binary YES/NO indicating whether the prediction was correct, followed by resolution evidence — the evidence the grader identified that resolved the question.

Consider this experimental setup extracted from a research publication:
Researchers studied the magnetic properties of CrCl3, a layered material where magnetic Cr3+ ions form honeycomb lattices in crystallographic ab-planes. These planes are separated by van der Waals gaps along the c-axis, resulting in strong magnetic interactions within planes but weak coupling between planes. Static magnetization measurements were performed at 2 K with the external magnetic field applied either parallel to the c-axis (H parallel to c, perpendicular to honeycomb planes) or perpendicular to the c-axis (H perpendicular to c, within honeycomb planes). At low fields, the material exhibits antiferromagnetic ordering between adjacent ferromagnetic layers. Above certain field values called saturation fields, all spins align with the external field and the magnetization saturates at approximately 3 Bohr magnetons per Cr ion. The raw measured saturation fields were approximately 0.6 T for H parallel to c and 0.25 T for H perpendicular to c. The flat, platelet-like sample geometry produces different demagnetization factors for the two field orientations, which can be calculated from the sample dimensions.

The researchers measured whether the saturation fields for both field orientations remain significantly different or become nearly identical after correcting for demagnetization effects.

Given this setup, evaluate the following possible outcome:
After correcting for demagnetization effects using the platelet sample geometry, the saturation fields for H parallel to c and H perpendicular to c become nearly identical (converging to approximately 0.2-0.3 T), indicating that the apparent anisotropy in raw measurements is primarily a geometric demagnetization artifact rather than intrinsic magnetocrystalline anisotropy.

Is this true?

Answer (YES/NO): YES